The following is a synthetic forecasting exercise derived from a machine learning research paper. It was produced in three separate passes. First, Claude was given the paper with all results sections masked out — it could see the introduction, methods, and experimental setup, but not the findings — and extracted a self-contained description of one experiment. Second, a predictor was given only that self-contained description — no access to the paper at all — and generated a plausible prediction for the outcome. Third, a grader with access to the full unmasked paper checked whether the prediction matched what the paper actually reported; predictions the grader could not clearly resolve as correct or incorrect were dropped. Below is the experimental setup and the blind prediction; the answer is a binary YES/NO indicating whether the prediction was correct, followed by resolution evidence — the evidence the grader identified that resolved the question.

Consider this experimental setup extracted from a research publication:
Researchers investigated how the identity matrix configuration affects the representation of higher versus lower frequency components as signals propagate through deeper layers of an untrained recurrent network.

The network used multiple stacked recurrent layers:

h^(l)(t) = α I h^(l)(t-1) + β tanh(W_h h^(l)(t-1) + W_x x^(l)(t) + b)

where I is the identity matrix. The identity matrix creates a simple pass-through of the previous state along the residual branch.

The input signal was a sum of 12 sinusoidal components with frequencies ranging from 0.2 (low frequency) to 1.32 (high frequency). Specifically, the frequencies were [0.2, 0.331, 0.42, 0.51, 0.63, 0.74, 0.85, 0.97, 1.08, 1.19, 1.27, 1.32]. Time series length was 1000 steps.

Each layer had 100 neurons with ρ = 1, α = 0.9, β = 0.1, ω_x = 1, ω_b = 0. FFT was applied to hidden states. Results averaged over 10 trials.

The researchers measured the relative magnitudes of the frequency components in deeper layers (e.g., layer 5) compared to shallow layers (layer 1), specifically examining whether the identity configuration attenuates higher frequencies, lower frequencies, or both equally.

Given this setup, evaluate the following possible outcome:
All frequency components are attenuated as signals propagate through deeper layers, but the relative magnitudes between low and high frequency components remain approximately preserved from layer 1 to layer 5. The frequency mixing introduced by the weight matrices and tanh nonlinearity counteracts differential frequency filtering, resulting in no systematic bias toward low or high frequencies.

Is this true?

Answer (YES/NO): NO